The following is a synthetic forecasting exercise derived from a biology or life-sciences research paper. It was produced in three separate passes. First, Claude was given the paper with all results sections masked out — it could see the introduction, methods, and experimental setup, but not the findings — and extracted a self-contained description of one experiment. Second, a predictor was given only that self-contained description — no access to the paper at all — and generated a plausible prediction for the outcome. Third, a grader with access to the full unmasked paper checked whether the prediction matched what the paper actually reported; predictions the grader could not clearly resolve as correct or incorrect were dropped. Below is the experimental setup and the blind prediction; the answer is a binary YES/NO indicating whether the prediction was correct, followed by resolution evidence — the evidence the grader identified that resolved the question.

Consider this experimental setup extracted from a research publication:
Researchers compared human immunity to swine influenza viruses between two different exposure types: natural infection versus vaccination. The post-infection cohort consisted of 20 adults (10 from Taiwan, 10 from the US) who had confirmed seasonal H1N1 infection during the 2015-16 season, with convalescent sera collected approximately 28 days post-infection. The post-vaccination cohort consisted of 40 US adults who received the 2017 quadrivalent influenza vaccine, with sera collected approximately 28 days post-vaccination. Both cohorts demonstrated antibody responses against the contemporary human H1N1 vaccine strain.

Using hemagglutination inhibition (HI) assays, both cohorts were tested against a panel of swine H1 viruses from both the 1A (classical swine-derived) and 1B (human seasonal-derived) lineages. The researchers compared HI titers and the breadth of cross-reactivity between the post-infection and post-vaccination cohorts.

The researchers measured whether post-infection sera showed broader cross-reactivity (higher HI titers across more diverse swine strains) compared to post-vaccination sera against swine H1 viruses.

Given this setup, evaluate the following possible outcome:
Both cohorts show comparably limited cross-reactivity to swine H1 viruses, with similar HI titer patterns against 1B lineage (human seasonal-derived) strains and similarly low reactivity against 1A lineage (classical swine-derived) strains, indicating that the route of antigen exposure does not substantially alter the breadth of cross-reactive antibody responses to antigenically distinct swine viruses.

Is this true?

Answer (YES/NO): NO